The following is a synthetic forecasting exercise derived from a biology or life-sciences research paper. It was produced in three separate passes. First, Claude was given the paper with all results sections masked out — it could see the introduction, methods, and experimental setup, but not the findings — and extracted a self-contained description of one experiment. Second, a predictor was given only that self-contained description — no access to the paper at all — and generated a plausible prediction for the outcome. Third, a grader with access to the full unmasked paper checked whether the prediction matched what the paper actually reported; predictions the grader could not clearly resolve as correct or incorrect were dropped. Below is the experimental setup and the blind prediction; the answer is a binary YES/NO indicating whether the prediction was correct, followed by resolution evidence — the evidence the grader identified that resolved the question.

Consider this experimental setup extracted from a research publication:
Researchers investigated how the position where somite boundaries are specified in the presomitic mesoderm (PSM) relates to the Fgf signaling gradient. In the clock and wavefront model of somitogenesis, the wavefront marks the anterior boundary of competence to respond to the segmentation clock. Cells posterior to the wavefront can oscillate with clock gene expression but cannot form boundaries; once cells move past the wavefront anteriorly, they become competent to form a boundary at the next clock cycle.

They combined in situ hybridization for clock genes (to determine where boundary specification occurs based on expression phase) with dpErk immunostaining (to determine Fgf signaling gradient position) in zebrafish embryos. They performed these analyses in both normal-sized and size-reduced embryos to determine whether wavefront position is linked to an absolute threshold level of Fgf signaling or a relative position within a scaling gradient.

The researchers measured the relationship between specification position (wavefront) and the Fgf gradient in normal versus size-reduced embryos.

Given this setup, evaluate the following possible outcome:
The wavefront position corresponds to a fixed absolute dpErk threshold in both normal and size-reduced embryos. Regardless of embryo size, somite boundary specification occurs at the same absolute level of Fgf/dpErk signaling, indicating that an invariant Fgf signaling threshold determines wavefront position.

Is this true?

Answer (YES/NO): NO